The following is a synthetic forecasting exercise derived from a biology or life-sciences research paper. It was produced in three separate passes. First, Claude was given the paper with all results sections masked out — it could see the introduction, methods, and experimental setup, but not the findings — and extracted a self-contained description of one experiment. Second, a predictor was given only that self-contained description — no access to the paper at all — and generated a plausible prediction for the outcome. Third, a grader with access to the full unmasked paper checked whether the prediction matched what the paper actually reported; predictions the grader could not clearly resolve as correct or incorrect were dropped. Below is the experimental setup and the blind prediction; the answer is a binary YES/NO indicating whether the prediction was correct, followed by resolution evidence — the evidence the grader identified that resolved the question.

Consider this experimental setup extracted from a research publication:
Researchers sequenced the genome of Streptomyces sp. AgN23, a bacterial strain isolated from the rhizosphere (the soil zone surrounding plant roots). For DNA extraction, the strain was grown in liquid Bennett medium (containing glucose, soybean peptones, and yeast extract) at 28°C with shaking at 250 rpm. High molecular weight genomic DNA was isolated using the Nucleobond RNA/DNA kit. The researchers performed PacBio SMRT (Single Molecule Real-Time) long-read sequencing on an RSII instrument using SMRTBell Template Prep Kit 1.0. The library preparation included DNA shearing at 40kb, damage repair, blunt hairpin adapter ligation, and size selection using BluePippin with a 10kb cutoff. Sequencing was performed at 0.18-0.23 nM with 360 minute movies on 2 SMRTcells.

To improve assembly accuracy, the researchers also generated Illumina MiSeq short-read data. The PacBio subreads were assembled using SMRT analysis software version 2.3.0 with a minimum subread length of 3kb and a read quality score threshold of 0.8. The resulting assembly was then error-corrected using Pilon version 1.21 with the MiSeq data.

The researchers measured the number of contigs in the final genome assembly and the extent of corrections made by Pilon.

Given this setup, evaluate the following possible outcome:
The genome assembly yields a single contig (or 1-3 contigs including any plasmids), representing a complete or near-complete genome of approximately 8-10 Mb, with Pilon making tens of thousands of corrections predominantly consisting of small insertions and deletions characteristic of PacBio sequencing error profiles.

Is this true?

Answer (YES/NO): NO